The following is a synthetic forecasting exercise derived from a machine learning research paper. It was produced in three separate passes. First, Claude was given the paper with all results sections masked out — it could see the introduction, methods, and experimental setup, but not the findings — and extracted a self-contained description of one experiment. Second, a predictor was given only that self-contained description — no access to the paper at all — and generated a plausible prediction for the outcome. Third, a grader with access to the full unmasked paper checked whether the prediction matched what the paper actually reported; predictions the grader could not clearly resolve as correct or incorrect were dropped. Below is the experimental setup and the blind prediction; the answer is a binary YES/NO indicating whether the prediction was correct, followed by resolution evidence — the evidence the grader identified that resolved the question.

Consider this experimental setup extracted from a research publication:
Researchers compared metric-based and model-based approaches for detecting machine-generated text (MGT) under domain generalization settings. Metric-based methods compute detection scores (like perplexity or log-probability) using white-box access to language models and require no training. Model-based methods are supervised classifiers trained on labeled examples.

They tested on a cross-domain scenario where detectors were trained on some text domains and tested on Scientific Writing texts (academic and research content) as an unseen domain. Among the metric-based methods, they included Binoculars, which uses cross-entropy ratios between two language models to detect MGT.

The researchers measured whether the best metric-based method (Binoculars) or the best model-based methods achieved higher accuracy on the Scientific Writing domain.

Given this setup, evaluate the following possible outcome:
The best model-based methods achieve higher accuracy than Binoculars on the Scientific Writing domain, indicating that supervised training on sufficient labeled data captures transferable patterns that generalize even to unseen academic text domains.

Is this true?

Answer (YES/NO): YES